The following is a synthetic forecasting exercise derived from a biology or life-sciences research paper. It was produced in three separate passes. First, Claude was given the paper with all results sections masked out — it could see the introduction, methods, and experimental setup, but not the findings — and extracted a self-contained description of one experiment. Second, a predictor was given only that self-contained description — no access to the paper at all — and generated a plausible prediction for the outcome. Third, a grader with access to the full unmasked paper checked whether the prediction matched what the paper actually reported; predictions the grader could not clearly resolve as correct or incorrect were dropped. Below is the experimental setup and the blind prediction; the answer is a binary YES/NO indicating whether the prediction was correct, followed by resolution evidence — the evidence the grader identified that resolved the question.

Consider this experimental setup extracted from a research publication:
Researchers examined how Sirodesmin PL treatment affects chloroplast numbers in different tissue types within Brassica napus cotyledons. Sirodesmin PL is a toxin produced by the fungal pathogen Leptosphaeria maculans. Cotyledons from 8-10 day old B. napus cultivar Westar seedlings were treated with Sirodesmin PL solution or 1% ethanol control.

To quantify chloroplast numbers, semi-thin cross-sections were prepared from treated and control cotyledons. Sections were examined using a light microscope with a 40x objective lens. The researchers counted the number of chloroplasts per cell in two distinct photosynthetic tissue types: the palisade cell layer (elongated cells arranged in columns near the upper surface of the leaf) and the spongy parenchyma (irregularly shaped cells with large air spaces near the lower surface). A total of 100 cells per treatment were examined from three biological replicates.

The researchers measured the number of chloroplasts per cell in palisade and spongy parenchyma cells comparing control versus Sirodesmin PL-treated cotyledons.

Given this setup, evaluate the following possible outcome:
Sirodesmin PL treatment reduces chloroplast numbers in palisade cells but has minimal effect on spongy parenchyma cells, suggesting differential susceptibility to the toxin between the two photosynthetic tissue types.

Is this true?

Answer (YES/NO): NO